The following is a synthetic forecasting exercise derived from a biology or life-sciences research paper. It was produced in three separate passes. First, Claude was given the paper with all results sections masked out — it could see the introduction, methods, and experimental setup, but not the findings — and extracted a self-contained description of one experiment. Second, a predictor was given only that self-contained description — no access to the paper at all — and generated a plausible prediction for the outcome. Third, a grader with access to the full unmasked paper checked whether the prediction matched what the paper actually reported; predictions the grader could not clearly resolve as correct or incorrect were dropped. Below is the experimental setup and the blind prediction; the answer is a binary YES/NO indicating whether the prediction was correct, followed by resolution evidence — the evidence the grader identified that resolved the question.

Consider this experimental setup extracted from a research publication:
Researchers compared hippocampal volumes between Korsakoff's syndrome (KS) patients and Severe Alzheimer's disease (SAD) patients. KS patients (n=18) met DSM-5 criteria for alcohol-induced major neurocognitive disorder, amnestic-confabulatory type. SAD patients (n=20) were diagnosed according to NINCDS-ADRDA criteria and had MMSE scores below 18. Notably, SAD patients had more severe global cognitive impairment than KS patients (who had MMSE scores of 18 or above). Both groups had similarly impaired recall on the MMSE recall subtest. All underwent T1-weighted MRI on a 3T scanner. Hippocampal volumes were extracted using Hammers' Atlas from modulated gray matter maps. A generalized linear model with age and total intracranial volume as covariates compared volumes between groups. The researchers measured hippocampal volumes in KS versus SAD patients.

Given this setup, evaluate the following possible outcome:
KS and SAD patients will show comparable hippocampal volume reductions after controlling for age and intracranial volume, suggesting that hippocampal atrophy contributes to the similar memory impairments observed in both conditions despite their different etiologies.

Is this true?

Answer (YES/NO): NO